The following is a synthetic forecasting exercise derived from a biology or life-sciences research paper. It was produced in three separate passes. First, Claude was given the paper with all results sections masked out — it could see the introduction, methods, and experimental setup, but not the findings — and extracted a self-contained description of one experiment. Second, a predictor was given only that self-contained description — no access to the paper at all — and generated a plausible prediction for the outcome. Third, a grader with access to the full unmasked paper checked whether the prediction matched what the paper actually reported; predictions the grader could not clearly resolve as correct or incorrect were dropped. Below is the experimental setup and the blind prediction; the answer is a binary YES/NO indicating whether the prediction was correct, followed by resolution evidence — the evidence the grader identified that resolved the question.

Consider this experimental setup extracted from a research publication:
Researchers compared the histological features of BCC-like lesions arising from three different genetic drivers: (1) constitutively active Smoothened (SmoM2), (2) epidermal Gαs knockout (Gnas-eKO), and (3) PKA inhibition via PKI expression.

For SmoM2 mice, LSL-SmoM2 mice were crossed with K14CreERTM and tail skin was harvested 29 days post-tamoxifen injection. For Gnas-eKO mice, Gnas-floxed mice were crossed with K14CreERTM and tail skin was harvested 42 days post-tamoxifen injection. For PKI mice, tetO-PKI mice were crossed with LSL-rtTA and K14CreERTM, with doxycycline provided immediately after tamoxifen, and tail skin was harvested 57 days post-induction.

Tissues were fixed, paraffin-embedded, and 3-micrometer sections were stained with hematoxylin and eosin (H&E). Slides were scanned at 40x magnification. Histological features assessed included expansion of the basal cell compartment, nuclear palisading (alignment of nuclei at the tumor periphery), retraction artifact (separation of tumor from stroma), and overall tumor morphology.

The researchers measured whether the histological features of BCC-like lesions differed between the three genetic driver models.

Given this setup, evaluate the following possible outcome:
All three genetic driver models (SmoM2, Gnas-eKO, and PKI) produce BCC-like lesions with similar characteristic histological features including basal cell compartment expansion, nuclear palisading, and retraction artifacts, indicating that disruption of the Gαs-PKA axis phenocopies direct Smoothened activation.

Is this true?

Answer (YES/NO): YES